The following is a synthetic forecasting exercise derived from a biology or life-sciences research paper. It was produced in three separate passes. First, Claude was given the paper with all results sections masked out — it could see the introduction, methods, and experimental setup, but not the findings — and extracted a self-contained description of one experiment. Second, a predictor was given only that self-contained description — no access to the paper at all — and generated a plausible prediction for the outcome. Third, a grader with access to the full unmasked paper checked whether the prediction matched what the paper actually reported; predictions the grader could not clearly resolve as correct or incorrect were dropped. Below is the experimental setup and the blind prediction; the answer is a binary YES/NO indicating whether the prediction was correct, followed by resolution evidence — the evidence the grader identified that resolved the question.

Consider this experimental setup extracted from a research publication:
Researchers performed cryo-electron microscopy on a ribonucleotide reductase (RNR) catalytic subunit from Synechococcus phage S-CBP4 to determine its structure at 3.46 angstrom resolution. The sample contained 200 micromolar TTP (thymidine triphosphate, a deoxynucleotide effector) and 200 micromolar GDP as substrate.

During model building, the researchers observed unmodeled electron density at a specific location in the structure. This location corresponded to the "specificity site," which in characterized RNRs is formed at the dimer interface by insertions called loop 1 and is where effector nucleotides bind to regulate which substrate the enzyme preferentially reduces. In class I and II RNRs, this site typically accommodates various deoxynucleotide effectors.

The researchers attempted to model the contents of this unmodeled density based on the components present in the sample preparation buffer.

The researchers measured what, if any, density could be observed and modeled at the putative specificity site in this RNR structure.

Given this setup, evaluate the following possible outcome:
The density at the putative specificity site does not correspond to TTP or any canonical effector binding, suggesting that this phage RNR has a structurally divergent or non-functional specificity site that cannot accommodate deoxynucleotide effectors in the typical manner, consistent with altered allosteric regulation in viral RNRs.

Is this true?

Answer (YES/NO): NO